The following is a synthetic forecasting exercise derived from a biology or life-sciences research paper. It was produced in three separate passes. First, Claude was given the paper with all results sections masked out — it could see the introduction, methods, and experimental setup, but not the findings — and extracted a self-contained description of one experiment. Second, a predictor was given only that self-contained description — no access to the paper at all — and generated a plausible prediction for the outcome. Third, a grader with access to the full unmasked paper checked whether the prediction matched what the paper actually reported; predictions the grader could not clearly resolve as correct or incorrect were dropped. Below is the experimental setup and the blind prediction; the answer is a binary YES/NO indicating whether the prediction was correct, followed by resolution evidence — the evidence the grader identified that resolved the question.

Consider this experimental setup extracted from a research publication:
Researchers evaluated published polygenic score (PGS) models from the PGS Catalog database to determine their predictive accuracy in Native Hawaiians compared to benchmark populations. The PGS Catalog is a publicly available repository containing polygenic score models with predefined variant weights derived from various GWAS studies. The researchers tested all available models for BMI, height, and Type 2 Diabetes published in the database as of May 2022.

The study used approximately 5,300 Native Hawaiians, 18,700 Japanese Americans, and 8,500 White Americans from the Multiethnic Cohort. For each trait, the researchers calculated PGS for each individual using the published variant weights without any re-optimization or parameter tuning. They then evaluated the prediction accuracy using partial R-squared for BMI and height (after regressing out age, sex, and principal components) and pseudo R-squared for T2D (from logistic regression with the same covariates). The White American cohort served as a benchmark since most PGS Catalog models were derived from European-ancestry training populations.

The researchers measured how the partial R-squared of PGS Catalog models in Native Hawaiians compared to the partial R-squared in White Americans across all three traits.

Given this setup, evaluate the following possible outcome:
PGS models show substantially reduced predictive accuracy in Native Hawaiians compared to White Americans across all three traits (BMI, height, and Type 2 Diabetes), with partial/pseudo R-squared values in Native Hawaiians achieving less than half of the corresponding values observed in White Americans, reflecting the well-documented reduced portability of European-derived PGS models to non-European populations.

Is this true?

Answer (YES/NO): NO